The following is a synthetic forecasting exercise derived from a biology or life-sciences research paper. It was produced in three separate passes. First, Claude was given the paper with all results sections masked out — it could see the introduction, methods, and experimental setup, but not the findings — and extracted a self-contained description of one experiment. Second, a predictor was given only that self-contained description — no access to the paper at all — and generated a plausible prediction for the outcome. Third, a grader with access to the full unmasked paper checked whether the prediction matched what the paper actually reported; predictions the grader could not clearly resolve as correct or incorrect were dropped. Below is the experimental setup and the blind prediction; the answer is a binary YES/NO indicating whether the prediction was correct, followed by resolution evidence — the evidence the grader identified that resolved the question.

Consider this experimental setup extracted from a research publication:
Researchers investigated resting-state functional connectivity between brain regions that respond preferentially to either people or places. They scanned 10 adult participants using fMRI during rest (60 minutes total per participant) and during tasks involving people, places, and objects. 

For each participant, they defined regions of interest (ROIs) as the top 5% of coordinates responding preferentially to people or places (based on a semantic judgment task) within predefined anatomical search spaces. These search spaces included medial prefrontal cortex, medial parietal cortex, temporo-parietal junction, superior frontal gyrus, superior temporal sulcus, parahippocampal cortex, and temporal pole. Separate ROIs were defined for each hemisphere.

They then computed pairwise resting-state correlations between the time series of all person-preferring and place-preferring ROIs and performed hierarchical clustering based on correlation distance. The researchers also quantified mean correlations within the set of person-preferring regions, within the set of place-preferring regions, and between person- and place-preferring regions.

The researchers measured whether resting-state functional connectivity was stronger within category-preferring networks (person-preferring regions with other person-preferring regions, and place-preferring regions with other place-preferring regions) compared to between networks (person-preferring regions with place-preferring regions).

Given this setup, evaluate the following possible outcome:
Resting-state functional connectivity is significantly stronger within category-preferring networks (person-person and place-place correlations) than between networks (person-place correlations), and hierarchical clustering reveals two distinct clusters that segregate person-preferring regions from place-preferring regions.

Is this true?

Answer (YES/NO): YES